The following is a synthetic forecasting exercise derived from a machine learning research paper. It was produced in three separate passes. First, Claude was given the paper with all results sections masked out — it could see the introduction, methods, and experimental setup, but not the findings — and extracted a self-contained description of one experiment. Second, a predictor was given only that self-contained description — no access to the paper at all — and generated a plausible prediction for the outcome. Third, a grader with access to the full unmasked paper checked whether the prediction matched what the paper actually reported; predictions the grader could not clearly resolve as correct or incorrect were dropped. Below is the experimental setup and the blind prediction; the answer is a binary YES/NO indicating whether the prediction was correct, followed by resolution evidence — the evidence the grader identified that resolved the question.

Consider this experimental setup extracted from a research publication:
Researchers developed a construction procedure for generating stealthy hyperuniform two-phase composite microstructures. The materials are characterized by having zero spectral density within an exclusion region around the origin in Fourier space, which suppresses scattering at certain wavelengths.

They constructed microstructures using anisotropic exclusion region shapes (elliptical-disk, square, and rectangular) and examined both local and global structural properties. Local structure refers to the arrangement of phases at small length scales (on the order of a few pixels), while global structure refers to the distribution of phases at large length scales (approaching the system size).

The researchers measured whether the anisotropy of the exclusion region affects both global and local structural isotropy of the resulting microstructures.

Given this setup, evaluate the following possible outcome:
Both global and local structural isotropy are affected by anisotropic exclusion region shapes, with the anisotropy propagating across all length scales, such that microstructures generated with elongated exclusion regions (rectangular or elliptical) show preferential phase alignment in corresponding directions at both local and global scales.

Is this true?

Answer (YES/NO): NO